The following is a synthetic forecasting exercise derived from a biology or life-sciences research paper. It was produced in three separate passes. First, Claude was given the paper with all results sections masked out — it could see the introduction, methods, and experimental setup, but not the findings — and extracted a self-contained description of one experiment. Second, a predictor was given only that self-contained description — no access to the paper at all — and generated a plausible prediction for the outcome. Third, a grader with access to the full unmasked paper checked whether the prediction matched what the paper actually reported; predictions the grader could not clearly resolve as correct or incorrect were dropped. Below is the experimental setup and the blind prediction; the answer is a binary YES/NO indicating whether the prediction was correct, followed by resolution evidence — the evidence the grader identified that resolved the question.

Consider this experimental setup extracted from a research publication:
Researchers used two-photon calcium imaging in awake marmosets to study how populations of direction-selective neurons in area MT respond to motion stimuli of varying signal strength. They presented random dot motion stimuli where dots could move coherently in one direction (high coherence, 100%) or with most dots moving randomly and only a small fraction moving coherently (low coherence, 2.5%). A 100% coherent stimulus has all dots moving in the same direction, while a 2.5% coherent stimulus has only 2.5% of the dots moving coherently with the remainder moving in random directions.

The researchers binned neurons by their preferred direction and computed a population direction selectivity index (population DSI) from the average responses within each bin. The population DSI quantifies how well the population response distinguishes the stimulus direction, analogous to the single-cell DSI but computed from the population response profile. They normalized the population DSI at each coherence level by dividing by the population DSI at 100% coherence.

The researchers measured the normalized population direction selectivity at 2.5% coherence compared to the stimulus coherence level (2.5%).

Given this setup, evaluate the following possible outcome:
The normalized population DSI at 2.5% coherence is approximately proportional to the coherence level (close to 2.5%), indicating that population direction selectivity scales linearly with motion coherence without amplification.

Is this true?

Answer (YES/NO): NO